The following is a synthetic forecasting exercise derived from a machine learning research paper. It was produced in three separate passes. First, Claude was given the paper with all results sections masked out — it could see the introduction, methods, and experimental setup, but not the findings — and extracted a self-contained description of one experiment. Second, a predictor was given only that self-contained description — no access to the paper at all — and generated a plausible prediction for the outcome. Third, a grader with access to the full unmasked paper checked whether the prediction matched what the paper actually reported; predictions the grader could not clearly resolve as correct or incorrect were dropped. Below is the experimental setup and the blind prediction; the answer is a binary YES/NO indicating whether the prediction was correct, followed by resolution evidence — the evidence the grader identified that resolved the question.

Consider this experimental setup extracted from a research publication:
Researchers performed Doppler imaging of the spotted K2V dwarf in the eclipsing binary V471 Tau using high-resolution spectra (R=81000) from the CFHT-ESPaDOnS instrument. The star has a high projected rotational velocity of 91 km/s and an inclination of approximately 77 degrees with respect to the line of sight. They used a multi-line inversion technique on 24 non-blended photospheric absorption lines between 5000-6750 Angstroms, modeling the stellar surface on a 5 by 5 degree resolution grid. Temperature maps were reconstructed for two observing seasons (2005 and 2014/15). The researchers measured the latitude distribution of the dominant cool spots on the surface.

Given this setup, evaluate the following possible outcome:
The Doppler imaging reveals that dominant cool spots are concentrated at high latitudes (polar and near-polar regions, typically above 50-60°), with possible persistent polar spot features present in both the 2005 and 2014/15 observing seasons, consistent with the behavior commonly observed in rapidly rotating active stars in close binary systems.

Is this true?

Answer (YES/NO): NO